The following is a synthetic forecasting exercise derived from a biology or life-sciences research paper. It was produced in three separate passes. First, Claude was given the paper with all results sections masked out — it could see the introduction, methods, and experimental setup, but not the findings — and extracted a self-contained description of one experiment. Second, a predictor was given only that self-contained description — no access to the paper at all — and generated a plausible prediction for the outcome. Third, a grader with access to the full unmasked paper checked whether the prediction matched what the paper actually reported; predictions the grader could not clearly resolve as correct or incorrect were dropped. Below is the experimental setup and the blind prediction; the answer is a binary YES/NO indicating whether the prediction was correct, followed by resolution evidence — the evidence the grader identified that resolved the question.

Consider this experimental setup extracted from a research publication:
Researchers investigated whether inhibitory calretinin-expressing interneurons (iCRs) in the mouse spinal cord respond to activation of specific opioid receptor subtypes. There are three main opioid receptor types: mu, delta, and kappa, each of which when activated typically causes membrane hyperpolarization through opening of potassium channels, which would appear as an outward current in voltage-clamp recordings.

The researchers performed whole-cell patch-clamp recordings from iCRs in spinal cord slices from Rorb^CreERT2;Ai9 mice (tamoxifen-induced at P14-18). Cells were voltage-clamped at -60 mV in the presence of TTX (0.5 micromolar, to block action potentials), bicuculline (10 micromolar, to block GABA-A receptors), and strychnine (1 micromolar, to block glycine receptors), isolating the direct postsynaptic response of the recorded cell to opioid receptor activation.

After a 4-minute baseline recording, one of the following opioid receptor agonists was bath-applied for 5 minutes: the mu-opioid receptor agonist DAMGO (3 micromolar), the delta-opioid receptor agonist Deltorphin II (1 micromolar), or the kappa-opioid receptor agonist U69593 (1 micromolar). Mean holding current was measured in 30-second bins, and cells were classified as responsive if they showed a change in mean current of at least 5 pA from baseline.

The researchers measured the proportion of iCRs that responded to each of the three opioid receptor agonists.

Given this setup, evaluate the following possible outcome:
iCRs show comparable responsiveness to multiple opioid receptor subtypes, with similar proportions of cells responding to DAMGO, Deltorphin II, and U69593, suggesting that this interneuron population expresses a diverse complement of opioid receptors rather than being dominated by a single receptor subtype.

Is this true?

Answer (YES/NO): NO